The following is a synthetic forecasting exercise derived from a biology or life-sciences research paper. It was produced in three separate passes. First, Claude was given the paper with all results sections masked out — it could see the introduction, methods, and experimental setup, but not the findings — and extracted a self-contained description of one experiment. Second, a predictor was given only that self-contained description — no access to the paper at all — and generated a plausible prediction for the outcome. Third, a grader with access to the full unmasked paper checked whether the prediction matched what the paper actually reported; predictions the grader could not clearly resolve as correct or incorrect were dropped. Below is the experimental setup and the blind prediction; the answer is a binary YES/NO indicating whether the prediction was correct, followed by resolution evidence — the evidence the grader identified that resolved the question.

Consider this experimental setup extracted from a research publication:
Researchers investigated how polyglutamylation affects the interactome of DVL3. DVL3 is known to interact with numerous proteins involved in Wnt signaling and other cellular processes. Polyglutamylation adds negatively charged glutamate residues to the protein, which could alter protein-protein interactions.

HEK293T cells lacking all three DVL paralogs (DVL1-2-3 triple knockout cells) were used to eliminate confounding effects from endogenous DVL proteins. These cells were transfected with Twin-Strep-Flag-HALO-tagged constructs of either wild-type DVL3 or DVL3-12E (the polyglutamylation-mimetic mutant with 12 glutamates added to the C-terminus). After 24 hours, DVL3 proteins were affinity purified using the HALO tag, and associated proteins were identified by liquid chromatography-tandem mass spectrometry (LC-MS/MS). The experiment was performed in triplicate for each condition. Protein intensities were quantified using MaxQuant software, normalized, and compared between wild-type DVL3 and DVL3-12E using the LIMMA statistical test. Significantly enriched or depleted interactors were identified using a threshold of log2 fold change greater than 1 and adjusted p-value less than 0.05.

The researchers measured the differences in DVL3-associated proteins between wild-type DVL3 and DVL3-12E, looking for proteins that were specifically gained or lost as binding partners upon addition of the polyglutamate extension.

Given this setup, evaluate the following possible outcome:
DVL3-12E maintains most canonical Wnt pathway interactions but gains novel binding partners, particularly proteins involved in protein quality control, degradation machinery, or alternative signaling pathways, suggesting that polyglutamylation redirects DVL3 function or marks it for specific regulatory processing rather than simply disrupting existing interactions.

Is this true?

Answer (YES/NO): NO